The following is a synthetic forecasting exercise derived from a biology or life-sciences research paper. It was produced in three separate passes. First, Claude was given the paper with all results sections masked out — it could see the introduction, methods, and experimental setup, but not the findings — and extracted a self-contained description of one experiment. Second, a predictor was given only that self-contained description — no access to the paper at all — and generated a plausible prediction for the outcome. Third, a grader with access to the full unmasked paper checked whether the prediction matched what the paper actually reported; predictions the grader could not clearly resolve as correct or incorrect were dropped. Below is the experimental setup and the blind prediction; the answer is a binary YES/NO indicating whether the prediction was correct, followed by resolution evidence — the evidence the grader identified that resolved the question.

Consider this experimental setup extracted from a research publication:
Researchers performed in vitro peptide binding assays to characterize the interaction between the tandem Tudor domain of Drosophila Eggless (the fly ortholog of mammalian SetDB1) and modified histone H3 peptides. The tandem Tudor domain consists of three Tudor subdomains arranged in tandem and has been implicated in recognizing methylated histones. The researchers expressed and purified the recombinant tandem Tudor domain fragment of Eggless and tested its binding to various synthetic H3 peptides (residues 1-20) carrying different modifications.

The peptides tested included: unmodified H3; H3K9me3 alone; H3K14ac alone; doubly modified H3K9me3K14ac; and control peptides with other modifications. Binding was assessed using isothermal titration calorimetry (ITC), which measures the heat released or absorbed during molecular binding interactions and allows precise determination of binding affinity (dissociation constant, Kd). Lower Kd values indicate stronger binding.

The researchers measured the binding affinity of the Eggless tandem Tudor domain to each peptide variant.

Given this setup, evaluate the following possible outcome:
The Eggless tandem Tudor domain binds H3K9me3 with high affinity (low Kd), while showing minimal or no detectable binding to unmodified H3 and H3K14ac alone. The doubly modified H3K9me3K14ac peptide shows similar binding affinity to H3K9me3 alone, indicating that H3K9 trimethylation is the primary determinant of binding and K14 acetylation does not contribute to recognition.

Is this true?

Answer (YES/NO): NO